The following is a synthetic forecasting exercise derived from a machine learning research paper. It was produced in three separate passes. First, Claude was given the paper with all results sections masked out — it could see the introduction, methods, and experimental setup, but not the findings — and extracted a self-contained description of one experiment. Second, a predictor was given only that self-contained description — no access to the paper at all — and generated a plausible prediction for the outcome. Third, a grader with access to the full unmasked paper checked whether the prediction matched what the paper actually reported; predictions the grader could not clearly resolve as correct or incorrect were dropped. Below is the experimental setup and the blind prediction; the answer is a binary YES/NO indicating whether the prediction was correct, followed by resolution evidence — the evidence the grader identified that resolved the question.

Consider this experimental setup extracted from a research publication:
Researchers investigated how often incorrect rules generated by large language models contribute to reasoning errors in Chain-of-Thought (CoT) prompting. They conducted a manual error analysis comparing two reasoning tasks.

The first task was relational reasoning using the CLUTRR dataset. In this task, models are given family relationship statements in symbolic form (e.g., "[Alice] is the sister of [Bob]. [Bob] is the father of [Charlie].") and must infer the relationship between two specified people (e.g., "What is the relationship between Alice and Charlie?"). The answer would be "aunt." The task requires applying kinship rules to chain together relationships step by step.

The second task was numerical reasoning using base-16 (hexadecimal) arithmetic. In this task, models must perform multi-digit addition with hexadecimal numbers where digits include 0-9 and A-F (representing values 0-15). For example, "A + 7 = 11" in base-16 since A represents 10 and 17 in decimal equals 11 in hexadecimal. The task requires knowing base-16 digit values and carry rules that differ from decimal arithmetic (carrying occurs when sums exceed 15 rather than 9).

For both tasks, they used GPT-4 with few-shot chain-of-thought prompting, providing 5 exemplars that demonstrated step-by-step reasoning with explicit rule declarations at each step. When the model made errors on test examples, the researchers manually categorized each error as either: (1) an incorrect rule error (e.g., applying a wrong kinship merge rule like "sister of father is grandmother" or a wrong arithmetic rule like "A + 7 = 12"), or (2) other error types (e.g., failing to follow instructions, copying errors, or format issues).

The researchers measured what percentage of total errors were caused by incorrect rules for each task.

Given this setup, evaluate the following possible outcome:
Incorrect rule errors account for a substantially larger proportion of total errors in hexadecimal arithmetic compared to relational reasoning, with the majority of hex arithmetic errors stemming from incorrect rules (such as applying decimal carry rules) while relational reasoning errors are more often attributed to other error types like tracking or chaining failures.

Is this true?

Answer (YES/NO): NO